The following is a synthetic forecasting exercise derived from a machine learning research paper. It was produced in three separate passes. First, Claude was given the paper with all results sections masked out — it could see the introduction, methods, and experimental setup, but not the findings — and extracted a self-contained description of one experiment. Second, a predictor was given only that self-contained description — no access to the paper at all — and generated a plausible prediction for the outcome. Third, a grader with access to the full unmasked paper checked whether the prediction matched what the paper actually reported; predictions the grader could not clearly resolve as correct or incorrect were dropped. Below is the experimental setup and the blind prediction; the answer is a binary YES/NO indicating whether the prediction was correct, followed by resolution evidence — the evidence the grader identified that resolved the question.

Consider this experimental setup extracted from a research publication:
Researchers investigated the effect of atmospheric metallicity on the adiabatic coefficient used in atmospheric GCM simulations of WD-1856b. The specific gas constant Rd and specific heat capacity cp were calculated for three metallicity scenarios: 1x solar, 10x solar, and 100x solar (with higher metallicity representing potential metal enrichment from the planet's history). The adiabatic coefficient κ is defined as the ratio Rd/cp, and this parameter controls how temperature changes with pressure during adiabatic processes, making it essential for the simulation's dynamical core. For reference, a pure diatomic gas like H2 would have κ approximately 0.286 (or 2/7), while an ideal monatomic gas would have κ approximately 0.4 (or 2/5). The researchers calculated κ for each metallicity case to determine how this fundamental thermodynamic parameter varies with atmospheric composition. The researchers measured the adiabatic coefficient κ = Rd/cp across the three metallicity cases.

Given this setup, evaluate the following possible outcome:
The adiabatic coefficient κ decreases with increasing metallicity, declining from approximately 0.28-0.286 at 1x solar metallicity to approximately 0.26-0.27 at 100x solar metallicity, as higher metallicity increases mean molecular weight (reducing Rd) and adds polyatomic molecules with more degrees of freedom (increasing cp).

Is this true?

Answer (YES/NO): NO